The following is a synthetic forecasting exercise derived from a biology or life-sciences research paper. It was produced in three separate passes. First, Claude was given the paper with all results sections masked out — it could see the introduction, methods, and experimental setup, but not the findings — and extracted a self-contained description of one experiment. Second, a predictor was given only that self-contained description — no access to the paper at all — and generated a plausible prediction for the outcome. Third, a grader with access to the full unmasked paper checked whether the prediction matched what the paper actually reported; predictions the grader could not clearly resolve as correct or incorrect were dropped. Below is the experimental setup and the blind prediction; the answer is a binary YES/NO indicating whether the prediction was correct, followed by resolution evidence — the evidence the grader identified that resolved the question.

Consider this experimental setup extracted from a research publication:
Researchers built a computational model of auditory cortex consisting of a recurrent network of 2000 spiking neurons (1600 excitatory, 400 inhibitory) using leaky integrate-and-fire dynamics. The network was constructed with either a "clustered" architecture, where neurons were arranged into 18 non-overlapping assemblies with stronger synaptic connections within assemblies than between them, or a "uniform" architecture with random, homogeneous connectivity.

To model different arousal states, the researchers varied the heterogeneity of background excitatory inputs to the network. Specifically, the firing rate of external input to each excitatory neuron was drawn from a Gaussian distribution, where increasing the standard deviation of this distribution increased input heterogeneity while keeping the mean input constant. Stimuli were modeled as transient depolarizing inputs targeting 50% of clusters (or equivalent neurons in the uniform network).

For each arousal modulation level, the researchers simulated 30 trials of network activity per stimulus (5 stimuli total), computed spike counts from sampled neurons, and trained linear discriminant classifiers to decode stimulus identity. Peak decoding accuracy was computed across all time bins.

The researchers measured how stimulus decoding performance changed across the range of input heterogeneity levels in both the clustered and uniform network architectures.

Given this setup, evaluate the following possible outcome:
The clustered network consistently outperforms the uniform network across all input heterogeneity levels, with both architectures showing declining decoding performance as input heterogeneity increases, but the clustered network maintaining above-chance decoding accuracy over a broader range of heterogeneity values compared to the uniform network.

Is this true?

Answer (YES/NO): NO